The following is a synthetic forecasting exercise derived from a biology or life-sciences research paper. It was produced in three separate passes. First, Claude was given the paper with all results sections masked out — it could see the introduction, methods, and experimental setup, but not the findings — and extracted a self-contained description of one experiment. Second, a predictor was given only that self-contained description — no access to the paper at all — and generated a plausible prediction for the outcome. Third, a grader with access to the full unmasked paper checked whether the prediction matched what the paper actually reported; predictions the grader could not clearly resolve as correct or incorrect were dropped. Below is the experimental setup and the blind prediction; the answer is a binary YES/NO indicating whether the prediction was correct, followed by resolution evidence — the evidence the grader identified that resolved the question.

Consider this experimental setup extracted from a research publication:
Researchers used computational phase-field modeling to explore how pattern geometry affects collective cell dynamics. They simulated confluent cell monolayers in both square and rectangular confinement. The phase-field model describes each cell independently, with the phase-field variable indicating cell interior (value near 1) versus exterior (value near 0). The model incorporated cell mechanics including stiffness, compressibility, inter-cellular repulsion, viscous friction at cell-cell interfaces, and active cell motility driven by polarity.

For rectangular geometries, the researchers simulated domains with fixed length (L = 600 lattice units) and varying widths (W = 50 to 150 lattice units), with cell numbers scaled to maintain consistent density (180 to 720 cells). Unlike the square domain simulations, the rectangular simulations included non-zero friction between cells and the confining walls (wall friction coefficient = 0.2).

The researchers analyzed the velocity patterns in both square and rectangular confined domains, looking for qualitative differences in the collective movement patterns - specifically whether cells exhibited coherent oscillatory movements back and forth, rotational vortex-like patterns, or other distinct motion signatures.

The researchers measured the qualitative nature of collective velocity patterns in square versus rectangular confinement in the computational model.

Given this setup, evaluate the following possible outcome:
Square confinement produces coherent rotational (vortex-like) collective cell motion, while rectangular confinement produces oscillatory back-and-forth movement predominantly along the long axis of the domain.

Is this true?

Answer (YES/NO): NO